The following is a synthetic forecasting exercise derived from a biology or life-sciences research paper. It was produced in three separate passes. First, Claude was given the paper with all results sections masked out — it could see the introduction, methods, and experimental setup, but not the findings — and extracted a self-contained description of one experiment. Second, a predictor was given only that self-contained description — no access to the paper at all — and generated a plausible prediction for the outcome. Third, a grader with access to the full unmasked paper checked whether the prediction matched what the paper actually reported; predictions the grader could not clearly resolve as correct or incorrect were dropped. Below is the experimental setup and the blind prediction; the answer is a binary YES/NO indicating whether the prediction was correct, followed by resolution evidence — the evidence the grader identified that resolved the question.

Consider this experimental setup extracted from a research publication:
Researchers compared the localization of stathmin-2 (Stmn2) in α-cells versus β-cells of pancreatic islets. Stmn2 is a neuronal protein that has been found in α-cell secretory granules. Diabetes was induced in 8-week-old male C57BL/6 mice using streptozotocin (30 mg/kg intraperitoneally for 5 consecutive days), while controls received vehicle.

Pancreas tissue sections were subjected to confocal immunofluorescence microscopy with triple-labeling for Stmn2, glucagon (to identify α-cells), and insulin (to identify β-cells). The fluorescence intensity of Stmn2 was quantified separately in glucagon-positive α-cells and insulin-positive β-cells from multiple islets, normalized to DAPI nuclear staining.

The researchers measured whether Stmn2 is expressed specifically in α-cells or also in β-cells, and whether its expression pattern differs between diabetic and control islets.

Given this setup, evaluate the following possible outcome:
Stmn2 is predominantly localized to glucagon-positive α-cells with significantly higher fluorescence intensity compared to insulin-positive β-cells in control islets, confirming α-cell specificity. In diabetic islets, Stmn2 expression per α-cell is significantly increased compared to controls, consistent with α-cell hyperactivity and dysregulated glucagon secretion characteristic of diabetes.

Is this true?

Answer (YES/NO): NO